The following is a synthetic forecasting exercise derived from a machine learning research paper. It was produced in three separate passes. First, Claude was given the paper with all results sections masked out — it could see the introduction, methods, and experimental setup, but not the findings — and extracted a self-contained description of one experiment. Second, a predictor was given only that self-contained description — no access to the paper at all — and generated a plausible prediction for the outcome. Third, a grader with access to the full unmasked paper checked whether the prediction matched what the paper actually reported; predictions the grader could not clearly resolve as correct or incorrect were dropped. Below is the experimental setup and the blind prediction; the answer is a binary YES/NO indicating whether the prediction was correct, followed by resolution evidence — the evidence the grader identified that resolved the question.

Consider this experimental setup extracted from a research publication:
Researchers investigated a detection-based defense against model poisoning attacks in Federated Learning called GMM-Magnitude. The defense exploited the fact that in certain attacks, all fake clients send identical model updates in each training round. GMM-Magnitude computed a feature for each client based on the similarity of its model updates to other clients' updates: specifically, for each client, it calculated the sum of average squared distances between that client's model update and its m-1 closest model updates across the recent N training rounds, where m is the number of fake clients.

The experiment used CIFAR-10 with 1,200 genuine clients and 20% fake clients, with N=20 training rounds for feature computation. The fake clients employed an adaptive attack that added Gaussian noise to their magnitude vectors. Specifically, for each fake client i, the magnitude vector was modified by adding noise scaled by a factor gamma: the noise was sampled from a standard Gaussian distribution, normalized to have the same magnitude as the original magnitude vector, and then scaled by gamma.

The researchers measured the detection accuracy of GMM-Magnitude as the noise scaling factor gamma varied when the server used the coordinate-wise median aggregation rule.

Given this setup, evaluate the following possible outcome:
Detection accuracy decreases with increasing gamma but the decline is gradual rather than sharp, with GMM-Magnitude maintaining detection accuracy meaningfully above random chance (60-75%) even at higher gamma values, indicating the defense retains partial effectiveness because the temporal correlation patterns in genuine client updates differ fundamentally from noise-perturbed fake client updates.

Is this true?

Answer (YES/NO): NO